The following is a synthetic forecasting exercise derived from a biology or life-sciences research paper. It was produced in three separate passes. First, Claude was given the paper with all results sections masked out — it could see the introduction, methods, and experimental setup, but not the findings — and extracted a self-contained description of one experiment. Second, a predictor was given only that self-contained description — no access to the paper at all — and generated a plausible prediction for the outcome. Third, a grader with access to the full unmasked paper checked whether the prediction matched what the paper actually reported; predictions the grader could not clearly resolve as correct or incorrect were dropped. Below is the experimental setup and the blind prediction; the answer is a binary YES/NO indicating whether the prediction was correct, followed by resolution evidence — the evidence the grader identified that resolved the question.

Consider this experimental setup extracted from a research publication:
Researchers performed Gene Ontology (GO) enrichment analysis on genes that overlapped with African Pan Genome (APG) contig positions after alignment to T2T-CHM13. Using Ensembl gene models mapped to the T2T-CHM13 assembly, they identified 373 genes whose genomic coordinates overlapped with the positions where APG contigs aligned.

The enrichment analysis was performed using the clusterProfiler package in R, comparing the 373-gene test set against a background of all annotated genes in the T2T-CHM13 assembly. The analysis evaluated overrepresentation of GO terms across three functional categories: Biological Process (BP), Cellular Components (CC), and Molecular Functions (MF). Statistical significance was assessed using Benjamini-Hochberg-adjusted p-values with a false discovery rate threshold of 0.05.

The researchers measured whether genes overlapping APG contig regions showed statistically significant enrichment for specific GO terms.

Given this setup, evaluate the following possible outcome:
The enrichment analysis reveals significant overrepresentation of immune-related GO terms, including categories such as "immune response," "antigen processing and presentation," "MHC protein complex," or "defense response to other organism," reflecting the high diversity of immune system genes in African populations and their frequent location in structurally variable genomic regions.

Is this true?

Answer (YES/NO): YES